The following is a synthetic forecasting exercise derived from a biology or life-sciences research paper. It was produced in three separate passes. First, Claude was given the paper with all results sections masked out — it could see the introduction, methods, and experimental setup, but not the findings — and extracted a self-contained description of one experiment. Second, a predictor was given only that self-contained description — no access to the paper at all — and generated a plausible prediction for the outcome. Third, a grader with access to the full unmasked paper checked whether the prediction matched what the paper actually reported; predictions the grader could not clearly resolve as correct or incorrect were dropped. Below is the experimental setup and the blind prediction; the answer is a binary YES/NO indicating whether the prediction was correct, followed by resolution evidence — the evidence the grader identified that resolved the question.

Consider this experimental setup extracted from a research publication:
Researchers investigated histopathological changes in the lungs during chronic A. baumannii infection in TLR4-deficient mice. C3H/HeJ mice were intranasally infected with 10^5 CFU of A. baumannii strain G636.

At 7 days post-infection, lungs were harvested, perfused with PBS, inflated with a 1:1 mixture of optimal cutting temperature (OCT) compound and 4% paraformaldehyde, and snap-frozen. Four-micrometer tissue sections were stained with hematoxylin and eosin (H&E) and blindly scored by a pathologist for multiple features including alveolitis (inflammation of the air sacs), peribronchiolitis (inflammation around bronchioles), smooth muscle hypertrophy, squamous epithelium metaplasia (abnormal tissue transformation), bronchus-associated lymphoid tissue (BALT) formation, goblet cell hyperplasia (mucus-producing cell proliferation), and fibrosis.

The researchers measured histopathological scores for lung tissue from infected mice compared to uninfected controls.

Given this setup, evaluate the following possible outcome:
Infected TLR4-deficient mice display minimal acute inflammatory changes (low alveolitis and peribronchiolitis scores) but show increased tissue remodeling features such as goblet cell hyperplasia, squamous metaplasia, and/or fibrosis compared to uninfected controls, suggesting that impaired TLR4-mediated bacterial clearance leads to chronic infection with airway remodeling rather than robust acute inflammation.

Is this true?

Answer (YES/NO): NO